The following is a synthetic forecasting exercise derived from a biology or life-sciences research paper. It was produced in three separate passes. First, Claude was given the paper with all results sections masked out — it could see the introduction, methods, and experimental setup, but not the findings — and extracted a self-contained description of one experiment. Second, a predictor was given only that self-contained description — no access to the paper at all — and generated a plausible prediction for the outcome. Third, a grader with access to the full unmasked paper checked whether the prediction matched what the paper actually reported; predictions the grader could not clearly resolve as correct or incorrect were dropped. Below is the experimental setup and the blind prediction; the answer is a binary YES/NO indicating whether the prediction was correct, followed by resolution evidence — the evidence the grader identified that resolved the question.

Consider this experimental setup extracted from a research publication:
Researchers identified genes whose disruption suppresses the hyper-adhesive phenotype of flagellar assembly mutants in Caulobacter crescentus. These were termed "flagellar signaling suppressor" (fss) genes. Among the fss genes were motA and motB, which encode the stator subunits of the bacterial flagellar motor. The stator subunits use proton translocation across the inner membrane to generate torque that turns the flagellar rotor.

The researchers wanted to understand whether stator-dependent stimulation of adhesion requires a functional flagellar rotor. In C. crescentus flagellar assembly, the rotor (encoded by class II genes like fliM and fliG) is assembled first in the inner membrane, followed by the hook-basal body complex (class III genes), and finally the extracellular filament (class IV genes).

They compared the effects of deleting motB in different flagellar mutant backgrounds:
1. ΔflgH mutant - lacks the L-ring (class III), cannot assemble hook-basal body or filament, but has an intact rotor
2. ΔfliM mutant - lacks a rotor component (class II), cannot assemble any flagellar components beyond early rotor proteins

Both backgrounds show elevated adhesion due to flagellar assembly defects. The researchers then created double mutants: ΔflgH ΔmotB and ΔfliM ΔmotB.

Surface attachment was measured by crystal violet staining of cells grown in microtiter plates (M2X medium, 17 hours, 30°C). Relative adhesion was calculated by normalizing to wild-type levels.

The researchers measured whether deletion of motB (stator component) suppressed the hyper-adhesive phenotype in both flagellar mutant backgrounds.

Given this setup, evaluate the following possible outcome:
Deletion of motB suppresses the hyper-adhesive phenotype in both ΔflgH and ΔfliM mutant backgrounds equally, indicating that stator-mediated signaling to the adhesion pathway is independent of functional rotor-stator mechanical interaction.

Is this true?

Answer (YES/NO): NO